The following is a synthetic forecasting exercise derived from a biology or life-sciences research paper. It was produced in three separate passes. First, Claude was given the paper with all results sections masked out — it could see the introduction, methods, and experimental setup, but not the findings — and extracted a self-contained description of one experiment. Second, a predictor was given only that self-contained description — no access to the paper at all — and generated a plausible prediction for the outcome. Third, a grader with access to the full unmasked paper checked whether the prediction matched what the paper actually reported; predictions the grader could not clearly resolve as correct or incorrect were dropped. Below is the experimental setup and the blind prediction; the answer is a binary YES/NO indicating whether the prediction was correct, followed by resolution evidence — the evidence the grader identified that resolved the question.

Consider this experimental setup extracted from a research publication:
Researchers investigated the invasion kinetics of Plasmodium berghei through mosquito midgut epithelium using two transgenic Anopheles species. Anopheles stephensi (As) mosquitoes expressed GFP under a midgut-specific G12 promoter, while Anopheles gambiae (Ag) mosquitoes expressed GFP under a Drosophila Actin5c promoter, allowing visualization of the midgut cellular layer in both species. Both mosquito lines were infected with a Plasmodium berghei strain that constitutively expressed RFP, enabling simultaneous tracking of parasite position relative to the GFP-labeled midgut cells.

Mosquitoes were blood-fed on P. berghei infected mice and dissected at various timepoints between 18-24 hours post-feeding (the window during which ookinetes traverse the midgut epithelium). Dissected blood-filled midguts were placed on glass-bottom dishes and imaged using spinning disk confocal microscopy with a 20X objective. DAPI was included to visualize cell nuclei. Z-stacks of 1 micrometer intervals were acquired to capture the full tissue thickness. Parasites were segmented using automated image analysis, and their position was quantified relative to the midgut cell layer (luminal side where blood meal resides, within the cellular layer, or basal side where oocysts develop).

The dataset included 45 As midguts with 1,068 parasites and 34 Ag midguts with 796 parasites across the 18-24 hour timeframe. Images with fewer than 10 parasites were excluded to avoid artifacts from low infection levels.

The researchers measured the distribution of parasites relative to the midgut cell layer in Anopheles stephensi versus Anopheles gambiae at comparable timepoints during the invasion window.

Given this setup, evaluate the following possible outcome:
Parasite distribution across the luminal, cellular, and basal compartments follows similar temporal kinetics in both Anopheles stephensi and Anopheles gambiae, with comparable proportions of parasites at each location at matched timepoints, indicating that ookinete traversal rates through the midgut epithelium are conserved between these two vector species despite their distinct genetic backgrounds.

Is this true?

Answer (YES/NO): YES